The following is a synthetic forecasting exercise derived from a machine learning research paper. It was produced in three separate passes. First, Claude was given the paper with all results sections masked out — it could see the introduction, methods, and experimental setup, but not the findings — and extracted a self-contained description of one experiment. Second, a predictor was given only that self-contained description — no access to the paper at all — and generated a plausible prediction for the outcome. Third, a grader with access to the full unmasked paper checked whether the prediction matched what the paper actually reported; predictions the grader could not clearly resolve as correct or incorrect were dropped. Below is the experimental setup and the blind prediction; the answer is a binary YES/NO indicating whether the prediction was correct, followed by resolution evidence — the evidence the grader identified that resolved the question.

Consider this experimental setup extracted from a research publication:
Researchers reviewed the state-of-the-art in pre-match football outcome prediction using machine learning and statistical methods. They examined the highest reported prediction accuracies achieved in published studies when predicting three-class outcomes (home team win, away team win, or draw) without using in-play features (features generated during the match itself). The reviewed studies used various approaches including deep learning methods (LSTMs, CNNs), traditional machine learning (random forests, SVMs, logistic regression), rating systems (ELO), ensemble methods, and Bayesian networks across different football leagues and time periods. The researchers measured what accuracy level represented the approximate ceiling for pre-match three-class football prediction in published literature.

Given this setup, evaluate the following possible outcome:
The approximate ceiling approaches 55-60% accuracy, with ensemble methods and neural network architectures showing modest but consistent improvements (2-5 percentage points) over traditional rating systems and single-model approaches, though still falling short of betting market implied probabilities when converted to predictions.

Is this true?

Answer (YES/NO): NO